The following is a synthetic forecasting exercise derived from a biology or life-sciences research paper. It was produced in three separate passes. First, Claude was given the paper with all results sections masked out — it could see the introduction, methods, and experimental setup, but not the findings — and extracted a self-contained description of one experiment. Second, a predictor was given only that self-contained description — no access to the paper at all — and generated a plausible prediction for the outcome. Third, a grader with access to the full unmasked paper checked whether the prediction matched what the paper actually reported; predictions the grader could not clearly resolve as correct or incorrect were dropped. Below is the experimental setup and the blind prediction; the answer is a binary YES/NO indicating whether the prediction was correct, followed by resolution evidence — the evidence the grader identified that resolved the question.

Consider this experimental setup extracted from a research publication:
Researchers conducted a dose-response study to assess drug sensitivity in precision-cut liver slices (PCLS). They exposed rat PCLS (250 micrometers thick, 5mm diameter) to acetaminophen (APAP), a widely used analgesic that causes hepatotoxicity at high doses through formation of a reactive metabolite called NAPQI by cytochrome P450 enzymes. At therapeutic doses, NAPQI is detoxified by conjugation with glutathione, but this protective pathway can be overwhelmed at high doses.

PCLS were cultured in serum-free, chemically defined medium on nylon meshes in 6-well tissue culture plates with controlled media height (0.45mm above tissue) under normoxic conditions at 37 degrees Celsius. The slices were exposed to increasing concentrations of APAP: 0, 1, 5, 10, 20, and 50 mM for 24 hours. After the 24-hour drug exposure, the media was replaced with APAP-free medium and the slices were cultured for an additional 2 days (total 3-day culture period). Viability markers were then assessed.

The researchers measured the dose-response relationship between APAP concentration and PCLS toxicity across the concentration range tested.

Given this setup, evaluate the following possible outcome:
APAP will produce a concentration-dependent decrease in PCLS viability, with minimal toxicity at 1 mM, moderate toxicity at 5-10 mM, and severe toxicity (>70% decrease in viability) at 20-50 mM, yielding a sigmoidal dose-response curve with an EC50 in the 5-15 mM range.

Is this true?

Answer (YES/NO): NO